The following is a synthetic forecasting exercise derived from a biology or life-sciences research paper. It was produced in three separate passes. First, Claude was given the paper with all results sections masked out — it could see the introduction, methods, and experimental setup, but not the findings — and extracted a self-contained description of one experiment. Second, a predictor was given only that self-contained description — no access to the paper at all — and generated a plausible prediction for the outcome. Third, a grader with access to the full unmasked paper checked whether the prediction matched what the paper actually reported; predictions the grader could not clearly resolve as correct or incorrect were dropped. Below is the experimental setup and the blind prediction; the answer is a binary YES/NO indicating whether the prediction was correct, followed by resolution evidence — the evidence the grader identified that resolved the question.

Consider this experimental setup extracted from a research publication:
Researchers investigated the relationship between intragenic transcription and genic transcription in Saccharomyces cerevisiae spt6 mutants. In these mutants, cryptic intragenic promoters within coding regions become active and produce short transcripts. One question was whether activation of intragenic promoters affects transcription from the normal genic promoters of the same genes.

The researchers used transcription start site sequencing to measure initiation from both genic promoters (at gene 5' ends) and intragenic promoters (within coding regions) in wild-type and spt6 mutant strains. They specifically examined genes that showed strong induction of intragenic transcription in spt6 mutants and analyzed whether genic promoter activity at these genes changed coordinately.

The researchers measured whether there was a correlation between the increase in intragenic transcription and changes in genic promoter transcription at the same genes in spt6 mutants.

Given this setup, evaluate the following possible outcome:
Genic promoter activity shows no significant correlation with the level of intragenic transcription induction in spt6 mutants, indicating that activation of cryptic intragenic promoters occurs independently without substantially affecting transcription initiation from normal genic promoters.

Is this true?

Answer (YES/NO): NO